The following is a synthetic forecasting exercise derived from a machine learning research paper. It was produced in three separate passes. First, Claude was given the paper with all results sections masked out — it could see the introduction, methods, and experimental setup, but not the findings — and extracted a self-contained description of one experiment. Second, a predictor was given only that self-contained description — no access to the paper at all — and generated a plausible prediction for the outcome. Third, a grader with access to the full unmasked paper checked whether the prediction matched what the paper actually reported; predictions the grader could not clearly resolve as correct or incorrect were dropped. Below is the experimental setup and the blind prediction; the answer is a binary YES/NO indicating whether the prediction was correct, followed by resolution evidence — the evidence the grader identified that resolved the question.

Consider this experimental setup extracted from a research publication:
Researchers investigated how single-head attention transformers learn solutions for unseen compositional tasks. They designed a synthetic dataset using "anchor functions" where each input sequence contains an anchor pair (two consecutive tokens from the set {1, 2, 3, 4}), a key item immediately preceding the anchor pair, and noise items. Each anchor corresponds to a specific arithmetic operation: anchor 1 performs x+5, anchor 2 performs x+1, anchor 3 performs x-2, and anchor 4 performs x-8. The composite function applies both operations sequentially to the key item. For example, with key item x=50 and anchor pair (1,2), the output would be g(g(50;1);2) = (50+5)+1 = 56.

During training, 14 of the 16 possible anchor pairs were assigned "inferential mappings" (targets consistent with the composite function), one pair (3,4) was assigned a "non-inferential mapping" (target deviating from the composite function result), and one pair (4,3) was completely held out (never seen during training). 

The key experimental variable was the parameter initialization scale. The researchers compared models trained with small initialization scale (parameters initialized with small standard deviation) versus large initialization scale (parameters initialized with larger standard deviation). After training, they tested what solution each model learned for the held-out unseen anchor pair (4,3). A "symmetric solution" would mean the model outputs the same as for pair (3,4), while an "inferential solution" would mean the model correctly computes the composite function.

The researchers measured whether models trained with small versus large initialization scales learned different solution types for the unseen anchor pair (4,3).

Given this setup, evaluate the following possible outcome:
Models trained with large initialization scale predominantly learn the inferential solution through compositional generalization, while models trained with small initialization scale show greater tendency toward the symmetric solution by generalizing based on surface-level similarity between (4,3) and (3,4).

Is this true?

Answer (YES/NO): NO